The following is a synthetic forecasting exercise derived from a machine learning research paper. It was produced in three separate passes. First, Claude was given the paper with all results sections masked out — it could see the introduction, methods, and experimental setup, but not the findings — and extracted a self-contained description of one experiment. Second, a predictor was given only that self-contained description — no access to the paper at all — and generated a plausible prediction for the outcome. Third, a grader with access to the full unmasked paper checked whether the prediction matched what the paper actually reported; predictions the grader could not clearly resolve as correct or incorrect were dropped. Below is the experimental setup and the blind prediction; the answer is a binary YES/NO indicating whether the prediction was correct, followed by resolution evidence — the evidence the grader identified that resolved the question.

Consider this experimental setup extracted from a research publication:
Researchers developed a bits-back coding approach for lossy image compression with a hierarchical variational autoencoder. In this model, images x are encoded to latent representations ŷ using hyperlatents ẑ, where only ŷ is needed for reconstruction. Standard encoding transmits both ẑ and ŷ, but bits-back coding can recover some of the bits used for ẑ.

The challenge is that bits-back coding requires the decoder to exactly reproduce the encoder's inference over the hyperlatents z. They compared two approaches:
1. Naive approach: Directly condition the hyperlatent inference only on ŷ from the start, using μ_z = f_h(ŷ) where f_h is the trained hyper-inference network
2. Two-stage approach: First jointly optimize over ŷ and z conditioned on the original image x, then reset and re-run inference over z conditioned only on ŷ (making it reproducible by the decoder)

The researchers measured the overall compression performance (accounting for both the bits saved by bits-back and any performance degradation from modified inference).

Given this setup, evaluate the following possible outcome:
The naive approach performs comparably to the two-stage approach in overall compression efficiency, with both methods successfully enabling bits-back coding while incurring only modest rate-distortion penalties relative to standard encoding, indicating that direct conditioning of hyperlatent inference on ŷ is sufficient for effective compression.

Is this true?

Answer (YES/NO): NO